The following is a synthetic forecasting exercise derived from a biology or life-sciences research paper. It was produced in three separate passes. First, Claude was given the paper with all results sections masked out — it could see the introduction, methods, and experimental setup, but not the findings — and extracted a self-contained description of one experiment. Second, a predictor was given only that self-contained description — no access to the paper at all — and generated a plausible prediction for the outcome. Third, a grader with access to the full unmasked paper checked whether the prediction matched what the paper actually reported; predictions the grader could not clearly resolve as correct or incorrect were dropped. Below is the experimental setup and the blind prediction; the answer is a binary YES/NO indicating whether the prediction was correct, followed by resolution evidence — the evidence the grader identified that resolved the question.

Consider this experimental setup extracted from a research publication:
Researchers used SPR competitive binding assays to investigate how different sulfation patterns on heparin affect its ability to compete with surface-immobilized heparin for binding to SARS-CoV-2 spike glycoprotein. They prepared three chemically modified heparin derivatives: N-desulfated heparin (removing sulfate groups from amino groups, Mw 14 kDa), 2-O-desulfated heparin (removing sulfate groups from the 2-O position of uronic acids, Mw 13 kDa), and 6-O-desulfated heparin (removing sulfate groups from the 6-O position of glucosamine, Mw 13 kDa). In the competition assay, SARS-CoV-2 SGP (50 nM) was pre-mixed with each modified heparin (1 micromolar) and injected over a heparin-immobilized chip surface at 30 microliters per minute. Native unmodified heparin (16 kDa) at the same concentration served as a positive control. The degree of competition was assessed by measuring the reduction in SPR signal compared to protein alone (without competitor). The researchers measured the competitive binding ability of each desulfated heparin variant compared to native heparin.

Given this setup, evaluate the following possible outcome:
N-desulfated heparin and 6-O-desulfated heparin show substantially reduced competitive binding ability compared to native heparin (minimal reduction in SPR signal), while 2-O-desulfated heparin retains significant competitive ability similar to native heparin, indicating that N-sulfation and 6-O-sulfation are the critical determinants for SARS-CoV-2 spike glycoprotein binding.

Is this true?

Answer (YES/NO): NO